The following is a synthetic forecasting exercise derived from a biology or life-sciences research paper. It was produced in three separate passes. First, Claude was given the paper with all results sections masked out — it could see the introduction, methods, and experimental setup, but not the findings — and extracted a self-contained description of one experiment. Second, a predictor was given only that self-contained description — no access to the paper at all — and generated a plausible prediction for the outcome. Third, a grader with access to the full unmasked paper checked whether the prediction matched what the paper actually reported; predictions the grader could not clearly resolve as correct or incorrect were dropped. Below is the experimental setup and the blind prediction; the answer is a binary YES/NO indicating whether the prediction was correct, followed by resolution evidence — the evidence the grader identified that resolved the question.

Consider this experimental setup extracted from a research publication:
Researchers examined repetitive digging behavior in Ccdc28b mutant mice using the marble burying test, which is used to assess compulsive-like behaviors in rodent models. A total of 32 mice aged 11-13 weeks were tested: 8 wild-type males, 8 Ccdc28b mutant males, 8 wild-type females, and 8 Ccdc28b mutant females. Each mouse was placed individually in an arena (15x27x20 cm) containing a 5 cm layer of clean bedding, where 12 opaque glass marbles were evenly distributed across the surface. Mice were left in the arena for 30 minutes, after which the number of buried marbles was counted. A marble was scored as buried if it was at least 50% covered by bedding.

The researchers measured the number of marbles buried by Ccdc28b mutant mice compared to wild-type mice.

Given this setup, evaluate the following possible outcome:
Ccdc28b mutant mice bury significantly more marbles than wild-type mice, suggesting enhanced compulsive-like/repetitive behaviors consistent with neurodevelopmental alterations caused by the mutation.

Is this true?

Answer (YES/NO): YES